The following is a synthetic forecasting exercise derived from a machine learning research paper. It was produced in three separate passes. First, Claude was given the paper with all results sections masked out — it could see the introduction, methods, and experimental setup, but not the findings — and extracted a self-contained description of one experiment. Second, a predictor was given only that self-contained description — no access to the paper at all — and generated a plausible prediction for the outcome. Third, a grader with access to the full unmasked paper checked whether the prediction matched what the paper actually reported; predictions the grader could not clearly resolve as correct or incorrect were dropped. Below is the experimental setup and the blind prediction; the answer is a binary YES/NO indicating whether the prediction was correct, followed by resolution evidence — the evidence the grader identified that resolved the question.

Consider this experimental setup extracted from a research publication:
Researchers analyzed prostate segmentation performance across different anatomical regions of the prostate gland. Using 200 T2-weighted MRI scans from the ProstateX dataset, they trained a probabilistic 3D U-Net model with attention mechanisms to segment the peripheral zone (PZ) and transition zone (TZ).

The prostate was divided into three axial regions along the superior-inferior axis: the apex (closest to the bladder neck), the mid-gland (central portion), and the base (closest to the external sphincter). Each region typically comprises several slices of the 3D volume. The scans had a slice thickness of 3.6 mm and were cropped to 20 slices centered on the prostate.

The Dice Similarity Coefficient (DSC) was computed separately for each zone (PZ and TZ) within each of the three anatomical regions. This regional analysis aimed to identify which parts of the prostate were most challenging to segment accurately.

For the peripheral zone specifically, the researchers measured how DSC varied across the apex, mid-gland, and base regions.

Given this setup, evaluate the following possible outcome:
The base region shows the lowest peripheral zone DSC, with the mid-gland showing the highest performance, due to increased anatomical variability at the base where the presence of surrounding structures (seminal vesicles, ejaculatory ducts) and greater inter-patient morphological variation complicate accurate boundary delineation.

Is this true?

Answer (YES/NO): NO